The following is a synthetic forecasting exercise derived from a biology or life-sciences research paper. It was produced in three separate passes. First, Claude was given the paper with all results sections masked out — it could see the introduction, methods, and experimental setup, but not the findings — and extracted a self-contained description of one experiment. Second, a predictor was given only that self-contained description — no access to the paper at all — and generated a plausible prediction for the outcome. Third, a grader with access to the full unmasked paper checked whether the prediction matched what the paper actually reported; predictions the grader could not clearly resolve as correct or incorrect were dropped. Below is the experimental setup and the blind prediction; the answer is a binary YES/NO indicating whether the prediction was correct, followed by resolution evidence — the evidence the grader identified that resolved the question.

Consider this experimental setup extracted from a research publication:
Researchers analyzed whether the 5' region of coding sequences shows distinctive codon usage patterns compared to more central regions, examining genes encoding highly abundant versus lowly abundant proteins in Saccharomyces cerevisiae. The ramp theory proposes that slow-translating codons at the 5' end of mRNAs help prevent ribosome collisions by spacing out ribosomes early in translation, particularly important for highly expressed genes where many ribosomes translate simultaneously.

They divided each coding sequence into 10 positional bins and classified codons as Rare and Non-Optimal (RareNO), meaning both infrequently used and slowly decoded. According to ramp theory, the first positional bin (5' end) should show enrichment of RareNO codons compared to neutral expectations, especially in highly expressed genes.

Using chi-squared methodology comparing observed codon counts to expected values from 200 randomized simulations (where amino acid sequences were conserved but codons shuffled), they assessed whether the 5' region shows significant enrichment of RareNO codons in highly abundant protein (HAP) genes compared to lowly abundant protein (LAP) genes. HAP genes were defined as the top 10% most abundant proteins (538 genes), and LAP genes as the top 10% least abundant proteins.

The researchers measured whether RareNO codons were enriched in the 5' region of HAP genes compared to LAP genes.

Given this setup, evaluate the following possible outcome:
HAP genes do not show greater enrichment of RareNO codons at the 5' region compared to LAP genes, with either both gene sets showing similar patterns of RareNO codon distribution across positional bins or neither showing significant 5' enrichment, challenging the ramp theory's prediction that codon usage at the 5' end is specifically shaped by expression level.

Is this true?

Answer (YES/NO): NO